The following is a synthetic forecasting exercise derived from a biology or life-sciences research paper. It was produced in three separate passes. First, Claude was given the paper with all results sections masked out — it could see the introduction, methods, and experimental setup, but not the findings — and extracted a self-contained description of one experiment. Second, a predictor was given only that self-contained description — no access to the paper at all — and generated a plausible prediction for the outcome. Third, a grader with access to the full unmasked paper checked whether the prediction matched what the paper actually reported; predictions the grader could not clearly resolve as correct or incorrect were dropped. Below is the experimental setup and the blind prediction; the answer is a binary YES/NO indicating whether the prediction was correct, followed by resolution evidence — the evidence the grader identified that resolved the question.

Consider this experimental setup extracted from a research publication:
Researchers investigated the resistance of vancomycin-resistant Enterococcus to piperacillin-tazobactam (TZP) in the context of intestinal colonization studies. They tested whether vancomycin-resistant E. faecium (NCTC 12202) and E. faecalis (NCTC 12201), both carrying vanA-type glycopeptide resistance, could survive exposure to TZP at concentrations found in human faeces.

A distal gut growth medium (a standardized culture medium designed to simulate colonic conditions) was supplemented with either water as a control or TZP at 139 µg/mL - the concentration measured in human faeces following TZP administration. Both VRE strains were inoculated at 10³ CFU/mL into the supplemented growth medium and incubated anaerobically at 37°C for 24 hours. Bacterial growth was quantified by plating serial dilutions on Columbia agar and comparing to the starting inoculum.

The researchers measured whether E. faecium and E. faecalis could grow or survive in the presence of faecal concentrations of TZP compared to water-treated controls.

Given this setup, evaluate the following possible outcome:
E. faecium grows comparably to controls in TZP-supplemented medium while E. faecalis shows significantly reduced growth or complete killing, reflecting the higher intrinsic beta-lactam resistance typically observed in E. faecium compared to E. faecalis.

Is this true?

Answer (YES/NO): NO